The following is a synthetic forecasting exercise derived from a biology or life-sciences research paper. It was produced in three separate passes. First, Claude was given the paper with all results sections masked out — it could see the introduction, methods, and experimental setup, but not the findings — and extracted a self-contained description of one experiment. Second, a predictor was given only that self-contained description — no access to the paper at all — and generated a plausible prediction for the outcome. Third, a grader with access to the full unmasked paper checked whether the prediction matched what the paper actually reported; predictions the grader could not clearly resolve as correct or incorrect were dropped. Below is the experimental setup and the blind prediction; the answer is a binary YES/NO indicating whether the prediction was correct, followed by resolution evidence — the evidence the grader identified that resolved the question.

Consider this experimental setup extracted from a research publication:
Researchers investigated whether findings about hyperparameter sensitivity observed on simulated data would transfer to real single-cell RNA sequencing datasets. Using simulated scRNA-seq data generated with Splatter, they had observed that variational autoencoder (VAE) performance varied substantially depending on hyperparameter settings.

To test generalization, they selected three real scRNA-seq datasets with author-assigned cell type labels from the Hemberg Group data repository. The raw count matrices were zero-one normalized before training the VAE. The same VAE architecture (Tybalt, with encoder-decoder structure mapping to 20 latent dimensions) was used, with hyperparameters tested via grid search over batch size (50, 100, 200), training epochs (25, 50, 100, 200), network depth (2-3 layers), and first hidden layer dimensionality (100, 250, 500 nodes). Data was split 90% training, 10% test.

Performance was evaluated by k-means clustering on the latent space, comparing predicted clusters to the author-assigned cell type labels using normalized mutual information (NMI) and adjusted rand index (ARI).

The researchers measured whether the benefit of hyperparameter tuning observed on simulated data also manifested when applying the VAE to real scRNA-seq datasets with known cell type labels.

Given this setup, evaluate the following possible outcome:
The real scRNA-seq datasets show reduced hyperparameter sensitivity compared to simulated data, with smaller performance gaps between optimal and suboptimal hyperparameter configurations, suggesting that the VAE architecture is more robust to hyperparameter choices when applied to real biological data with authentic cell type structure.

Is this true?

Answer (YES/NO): NO